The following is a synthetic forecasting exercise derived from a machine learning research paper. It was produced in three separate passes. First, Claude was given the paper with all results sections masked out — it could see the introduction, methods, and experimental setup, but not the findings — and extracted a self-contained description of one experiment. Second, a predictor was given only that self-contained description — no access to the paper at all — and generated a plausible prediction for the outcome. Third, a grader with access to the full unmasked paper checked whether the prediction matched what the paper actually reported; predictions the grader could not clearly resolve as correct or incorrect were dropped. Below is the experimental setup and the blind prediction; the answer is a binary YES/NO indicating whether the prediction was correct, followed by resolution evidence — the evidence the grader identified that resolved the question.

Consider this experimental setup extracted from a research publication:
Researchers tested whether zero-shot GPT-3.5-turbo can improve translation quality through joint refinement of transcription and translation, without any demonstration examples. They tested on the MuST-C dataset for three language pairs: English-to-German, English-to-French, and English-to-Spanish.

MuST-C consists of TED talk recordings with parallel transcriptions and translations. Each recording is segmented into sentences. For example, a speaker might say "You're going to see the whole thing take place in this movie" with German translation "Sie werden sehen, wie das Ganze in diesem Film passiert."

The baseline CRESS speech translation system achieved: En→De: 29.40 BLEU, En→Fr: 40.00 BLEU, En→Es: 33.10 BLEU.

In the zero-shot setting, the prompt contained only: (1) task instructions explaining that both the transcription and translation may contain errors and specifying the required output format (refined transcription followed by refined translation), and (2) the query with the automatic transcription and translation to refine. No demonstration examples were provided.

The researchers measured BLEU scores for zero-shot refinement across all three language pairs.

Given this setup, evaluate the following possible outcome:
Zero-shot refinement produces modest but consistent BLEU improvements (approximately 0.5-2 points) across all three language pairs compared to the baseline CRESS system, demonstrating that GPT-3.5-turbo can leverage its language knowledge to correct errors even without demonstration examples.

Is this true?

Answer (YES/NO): NO